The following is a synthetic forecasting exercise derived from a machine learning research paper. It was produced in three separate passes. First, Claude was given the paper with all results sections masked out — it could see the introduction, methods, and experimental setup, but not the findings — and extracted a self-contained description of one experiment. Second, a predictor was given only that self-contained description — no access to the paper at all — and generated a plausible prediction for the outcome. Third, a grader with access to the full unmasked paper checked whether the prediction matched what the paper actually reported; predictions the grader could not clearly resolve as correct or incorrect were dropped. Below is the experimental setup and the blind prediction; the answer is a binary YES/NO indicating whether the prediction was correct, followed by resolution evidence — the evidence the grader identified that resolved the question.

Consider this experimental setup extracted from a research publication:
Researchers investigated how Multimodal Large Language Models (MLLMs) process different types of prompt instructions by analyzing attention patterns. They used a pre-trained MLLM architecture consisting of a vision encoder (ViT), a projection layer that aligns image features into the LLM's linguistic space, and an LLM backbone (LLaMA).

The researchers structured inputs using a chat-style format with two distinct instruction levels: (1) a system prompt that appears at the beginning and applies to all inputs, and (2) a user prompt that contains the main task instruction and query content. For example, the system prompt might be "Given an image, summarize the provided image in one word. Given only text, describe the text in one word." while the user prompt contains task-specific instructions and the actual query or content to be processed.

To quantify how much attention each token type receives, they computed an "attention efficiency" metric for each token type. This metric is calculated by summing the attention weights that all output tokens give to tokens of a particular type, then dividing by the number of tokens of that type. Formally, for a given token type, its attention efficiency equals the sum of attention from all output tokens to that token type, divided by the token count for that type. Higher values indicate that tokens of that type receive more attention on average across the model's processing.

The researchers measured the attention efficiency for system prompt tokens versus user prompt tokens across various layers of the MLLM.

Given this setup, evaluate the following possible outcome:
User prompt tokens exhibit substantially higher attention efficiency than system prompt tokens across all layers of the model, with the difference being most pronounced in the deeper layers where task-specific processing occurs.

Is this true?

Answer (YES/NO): NO